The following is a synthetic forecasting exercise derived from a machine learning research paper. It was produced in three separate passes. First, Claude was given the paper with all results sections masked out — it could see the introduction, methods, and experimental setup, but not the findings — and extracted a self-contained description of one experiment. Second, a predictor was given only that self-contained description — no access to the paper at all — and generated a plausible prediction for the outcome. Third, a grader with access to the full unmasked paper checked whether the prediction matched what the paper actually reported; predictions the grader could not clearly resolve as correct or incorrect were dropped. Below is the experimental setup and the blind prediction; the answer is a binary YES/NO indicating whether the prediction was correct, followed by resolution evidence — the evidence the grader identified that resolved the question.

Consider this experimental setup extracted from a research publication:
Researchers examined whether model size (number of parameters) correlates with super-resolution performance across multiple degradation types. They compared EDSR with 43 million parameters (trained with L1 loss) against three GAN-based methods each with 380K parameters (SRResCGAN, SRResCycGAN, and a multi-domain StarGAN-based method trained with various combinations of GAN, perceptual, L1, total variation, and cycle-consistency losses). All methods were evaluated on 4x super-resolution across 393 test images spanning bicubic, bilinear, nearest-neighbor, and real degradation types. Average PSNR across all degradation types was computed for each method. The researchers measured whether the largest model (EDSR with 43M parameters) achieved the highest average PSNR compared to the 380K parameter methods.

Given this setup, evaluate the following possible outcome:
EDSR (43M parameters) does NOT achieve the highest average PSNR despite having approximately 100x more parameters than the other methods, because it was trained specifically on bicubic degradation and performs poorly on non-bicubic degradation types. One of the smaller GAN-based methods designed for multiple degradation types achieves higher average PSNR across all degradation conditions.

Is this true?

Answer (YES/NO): NO